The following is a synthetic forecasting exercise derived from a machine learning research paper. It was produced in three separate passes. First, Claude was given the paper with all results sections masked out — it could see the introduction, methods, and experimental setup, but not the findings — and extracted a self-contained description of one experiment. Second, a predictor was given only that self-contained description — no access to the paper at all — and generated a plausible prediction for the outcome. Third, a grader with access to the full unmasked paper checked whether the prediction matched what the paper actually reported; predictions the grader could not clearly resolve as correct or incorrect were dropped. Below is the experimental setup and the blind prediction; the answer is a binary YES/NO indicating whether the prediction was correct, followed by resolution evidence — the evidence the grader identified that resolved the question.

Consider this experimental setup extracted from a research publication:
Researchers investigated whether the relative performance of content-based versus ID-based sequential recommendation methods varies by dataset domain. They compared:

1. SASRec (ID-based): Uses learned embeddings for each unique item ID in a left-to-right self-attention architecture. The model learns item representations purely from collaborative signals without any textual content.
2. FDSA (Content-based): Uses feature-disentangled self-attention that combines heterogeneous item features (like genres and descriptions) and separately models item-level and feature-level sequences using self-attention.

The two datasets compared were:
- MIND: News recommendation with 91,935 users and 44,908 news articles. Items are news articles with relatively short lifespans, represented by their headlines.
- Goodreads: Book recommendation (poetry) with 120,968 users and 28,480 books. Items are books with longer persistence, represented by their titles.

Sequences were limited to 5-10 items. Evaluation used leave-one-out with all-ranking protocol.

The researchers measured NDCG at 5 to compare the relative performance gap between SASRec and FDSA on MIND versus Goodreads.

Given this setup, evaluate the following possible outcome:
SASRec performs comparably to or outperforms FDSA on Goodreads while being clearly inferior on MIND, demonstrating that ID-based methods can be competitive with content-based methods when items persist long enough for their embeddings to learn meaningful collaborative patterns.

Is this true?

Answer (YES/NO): NO